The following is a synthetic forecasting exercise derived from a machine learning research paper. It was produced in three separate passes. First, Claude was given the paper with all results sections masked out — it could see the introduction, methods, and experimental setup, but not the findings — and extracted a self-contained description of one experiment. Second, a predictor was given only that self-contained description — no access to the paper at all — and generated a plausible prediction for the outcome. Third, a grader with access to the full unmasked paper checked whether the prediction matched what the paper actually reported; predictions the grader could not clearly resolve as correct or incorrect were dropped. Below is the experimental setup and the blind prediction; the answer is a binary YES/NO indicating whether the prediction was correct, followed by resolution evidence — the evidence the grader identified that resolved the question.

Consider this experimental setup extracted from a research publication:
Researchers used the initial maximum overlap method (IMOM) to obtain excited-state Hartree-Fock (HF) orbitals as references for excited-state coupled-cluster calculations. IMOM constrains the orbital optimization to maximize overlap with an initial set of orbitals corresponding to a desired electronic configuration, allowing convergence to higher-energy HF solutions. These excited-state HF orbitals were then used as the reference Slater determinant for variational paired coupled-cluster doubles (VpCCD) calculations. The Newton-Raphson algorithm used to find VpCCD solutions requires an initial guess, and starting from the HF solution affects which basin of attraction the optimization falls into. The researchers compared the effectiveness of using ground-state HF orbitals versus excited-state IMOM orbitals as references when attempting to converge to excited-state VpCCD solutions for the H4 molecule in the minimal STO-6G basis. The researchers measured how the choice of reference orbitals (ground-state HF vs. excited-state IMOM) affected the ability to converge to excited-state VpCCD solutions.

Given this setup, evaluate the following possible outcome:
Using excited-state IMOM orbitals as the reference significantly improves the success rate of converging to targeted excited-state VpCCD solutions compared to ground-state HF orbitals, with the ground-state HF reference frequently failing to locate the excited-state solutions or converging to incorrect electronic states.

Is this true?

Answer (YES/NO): YES